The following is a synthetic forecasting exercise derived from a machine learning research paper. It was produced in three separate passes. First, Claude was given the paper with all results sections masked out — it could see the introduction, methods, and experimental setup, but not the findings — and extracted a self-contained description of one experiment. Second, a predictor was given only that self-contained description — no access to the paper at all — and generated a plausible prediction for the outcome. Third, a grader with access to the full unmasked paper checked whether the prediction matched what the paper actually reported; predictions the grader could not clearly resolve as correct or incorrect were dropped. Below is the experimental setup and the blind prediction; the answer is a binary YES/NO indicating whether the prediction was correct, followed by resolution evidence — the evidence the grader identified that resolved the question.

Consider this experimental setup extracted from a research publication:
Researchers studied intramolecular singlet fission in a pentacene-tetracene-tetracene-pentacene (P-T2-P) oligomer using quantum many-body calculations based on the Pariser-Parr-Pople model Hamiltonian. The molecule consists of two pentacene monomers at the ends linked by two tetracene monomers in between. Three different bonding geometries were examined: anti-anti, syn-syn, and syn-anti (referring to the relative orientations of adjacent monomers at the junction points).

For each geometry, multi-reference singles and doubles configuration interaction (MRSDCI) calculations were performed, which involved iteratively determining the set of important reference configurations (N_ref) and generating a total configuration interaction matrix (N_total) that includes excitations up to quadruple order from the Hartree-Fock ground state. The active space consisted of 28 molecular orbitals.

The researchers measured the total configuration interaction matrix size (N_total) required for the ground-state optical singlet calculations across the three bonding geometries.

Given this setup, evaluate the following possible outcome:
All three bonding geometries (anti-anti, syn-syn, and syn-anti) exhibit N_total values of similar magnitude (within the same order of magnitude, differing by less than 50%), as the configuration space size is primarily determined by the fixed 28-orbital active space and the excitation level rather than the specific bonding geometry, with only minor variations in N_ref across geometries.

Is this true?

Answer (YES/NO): YES